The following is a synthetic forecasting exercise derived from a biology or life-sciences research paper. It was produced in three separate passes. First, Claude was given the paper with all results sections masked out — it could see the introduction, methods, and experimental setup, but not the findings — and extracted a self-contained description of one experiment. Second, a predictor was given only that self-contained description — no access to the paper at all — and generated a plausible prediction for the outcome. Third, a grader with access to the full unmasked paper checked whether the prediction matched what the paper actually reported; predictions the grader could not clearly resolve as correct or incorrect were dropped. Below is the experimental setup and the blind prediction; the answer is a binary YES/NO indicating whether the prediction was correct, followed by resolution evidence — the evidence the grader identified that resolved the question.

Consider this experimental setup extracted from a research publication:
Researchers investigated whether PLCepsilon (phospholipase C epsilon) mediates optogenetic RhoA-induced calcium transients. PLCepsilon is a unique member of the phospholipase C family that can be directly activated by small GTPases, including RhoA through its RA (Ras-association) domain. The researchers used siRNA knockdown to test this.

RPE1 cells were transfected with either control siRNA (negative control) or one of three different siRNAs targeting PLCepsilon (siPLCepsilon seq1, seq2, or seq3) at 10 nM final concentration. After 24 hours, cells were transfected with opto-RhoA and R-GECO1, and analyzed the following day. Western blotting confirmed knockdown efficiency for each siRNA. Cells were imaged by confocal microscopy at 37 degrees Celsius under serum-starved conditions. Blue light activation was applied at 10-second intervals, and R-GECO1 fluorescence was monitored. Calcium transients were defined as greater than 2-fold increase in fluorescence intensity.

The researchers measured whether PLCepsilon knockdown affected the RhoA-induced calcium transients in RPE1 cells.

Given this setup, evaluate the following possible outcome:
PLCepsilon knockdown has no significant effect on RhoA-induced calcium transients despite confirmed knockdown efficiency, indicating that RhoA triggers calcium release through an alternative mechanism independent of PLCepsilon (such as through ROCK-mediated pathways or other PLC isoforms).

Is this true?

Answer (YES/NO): NO